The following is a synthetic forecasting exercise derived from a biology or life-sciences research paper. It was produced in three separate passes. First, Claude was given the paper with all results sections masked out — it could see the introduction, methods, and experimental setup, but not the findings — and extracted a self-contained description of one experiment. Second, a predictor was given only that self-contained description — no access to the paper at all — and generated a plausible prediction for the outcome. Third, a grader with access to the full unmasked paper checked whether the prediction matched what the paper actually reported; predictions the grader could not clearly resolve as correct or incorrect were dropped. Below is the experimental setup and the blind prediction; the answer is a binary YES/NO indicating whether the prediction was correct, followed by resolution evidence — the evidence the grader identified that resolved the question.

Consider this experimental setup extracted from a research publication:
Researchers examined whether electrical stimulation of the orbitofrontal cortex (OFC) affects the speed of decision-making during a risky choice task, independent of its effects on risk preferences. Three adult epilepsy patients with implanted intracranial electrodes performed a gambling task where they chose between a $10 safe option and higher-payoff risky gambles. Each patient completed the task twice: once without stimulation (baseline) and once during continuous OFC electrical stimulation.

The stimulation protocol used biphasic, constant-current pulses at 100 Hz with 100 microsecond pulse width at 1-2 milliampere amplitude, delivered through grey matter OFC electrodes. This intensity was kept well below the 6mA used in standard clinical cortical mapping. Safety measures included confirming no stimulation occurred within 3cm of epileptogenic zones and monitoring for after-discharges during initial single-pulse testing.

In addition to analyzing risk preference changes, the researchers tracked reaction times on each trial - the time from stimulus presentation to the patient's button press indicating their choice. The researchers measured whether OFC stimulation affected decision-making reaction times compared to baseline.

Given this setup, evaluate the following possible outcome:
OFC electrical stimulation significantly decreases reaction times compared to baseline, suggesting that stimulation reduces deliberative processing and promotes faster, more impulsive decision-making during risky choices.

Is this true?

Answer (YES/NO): YES